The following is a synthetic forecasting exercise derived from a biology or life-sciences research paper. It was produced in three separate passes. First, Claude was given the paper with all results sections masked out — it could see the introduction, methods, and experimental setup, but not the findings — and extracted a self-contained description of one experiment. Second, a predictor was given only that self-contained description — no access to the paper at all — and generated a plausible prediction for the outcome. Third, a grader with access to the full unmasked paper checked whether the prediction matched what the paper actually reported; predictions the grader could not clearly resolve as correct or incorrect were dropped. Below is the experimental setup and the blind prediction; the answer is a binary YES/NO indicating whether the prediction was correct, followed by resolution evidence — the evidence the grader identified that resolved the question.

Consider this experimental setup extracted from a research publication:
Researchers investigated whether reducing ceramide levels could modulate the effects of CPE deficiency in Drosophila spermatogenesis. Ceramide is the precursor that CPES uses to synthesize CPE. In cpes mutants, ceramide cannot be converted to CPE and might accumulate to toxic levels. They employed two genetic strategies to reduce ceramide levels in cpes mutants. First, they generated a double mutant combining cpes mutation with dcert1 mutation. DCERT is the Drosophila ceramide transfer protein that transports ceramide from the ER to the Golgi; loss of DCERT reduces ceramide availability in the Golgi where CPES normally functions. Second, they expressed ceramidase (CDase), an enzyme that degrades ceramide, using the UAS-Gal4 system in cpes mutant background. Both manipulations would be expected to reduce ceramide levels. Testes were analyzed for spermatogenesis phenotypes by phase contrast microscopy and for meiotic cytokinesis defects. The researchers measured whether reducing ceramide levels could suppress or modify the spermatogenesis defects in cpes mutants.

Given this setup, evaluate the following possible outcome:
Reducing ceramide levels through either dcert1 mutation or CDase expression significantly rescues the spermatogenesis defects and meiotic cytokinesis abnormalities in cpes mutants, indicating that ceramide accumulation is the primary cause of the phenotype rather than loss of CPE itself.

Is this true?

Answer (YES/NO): NO